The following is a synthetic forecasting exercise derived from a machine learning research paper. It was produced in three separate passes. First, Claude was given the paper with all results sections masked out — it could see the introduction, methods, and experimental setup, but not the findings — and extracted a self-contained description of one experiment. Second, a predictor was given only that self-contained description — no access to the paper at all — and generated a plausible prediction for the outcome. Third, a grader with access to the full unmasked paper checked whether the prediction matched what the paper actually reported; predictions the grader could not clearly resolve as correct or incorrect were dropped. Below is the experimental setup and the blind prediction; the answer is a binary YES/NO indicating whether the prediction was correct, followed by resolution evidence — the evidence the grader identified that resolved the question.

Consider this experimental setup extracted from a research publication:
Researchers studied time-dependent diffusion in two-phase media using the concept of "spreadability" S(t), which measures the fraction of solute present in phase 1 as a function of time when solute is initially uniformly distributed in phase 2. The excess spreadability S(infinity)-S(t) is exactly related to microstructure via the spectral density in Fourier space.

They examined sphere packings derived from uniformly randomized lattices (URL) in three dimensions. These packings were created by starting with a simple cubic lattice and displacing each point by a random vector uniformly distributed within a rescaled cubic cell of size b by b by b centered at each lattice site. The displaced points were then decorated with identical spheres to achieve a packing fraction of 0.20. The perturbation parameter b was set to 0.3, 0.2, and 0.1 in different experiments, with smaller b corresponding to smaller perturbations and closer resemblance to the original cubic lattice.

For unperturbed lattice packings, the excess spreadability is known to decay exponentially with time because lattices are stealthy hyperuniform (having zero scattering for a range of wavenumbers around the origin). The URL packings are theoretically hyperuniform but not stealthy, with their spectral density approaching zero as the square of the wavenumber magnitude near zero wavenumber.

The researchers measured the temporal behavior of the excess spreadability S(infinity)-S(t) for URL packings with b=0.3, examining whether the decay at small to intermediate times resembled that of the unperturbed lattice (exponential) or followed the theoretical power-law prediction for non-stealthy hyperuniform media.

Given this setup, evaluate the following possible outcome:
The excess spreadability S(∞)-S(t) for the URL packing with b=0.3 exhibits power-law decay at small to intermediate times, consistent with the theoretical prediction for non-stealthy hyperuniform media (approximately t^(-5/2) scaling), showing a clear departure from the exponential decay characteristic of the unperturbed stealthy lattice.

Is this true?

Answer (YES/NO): NO